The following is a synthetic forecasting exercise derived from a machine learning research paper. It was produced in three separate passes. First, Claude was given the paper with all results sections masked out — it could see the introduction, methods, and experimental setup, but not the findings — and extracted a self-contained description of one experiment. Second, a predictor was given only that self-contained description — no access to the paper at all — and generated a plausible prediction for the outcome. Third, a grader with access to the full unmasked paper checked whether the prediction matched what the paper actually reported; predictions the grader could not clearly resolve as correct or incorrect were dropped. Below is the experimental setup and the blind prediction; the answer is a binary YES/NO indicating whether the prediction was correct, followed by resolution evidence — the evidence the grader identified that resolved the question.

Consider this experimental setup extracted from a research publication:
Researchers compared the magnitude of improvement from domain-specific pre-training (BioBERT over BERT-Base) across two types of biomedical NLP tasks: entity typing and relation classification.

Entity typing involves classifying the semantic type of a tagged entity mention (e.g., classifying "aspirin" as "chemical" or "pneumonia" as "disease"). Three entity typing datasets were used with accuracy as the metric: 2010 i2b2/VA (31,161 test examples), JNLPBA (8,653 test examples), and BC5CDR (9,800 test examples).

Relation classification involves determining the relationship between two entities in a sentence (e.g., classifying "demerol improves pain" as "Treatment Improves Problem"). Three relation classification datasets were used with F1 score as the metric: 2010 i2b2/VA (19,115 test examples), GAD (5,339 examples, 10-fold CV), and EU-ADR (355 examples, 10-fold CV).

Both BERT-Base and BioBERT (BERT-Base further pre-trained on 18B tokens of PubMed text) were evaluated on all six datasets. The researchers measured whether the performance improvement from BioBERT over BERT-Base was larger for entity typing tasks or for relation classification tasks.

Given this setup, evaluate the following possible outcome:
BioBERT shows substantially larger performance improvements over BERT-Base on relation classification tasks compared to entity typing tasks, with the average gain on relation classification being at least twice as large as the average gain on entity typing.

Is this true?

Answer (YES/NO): YES